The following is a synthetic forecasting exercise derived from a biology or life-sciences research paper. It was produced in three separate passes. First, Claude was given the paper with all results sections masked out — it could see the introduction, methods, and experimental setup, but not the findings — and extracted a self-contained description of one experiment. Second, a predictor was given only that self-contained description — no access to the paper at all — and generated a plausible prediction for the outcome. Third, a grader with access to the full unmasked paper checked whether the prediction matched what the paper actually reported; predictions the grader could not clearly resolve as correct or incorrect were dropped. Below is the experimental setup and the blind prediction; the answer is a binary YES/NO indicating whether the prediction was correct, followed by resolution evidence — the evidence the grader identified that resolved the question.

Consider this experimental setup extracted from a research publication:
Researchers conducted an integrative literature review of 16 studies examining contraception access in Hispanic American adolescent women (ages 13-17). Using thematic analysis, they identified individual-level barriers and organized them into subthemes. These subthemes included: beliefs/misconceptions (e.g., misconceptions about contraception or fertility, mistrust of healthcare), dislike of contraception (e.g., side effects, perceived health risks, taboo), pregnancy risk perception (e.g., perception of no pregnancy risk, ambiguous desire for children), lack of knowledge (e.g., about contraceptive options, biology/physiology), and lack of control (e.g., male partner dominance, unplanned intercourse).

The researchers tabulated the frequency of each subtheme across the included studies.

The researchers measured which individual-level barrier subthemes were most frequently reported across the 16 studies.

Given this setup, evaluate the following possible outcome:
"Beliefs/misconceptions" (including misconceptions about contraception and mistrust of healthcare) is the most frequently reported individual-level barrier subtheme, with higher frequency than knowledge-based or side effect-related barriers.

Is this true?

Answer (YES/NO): NO